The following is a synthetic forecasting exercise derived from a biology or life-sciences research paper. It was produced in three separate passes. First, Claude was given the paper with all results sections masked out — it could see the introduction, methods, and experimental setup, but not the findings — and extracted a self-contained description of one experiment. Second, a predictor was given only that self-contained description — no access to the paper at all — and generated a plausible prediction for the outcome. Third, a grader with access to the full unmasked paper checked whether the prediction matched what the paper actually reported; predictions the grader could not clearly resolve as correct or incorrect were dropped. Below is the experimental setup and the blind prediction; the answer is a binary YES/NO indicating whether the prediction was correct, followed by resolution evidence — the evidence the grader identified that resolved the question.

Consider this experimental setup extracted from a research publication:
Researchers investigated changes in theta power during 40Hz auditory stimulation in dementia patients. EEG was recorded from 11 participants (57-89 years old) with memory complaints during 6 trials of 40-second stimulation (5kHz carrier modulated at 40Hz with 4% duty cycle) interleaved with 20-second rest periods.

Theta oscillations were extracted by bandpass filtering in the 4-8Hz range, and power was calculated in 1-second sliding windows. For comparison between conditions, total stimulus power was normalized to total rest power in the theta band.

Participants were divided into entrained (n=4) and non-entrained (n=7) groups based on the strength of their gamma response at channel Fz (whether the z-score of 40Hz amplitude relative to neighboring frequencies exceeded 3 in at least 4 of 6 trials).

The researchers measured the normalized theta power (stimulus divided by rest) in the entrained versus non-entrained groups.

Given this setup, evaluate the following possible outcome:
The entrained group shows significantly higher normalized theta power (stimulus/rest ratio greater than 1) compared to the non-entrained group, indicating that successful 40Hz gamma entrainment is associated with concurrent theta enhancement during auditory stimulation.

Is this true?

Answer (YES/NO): NO